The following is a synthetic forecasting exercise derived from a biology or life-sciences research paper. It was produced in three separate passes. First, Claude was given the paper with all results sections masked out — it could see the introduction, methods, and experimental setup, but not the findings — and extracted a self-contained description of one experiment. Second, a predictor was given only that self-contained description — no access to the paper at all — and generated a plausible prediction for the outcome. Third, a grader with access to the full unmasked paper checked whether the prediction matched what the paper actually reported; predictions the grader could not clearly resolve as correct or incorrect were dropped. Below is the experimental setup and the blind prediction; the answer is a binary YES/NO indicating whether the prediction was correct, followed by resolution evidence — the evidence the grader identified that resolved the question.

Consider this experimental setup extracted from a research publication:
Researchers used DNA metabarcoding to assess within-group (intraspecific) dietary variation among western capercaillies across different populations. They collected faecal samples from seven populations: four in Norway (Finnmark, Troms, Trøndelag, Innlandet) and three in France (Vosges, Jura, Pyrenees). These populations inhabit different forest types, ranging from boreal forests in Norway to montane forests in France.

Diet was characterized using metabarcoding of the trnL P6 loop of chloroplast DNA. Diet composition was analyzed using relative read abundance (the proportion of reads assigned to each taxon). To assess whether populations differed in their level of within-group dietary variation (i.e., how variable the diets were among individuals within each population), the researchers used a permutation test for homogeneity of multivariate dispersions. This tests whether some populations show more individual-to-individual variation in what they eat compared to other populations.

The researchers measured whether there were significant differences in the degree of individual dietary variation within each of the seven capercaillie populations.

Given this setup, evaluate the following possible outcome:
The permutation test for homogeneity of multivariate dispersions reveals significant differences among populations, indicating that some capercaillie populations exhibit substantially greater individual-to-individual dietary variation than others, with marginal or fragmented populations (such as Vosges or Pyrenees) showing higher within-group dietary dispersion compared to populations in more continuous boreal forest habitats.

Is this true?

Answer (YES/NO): NO